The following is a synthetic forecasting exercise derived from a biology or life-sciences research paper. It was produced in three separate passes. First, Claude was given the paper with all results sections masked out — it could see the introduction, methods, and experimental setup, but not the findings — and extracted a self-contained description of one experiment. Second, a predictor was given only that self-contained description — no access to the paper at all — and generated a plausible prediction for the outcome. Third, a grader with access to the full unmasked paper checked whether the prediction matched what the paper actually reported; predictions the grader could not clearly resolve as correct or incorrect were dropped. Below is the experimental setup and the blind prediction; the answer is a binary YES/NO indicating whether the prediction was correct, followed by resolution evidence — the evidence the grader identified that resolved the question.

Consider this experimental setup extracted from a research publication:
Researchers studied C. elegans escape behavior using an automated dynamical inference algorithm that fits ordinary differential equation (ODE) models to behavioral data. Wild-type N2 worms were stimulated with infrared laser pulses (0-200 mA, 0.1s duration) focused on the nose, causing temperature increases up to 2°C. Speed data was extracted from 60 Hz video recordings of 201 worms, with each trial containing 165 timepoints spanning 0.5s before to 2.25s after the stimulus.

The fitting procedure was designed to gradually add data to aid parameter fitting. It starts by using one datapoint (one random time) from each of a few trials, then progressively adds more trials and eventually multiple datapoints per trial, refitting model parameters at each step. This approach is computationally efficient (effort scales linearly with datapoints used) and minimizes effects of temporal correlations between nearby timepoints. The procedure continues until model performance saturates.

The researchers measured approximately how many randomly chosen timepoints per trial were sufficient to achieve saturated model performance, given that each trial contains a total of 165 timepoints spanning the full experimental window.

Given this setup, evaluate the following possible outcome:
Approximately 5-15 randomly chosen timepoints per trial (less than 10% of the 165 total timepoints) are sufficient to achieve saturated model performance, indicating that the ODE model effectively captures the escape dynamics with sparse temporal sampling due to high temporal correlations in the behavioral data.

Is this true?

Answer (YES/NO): NO